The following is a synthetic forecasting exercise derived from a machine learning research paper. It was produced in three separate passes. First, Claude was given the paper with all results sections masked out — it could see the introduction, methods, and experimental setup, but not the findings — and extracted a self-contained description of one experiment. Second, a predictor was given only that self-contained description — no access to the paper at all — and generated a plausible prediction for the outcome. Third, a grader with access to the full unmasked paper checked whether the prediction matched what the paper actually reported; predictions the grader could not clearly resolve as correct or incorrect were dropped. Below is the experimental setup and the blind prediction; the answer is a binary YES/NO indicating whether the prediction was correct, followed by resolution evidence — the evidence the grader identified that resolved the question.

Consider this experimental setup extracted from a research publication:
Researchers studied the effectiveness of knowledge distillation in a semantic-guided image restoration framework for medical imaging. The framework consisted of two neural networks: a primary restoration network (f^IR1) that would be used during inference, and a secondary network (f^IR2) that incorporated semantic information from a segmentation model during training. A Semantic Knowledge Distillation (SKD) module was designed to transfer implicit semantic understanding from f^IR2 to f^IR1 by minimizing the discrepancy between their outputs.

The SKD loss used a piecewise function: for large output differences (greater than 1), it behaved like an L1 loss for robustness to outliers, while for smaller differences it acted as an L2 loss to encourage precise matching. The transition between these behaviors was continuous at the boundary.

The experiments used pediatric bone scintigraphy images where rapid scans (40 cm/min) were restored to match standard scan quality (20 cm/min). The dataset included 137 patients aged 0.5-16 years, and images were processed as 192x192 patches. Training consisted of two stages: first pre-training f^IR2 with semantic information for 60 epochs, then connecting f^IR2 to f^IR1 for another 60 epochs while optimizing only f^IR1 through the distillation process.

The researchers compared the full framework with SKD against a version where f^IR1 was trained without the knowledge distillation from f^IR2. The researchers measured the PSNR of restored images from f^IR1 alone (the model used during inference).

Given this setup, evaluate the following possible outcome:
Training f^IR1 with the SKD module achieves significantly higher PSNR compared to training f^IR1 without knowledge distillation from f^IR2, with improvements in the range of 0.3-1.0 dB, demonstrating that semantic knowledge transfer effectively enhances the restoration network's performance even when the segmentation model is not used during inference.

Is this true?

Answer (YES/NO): YES